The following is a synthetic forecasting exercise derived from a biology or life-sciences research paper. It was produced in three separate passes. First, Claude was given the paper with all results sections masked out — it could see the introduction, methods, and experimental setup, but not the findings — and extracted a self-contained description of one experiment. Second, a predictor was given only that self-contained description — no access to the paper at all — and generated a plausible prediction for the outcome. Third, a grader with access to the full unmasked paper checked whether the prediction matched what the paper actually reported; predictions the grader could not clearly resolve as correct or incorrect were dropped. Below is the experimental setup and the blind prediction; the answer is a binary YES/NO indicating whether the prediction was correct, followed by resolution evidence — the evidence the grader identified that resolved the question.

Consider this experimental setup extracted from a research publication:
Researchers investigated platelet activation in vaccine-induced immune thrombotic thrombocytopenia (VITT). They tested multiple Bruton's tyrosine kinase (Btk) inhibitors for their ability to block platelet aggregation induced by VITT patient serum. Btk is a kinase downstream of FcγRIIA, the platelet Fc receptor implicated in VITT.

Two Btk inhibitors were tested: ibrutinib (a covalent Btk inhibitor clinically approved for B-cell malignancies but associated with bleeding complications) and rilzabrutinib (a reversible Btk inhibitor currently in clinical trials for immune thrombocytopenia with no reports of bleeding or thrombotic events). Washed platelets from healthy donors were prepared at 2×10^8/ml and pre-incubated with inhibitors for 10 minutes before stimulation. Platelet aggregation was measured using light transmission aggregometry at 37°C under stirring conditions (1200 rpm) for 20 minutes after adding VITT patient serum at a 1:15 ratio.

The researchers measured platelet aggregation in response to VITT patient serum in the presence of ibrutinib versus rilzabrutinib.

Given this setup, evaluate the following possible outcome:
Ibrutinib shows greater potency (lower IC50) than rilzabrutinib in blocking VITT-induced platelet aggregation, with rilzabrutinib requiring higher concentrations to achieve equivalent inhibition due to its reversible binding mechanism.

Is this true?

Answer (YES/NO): NO